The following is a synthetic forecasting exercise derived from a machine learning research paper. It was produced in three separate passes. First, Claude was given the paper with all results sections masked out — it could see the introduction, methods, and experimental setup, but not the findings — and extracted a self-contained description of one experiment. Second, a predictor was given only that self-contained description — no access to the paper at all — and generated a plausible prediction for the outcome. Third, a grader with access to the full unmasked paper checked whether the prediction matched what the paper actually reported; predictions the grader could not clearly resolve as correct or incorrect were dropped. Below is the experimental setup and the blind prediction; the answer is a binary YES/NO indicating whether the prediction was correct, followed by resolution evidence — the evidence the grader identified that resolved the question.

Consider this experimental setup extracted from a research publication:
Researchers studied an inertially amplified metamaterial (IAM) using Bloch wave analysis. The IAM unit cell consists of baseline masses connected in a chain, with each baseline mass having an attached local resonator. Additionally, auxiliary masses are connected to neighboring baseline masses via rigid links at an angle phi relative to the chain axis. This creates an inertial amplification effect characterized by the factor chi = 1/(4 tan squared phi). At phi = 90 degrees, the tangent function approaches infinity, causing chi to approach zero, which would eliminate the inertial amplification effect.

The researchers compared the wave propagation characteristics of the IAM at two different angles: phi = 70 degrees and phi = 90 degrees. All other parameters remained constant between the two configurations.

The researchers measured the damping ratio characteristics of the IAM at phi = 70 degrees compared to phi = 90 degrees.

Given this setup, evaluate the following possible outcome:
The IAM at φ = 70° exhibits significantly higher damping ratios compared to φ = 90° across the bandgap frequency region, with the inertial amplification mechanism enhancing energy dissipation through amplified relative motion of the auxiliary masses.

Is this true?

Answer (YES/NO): NO